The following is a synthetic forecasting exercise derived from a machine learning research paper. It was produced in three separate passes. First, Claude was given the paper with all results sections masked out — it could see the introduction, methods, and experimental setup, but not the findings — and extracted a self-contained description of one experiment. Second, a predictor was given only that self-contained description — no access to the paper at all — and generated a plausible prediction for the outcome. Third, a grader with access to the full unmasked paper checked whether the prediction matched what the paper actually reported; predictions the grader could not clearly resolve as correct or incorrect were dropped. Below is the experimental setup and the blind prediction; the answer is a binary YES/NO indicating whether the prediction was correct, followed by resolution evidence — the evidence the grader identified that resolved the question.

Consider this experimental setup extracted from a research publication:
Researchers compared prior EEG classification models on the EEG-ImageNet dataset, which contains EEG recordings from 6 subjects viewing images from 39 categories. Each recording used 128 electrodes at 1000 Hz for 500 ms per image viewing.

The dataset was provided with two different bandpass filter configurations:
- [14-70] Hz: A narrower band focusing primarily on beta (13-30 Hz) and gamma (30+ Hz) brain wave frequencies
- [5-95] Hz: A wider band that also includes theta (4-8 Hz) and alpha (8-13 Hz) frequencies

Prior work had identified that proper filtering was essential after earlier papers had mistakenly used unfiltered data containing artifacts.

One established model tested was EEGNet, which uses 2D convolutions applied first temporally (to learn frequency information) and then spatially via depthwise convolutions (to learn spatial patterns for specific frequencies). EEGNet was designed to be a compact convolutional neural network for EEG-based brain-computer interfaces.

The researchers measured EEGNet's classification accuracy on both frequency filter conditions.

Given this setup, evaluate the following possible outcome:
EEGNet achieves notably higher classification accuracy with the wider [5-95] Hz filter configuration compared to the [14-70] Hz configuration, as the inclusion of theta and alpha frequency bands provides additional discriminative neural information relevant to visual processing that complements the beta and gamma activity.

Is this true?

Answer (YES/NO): NO